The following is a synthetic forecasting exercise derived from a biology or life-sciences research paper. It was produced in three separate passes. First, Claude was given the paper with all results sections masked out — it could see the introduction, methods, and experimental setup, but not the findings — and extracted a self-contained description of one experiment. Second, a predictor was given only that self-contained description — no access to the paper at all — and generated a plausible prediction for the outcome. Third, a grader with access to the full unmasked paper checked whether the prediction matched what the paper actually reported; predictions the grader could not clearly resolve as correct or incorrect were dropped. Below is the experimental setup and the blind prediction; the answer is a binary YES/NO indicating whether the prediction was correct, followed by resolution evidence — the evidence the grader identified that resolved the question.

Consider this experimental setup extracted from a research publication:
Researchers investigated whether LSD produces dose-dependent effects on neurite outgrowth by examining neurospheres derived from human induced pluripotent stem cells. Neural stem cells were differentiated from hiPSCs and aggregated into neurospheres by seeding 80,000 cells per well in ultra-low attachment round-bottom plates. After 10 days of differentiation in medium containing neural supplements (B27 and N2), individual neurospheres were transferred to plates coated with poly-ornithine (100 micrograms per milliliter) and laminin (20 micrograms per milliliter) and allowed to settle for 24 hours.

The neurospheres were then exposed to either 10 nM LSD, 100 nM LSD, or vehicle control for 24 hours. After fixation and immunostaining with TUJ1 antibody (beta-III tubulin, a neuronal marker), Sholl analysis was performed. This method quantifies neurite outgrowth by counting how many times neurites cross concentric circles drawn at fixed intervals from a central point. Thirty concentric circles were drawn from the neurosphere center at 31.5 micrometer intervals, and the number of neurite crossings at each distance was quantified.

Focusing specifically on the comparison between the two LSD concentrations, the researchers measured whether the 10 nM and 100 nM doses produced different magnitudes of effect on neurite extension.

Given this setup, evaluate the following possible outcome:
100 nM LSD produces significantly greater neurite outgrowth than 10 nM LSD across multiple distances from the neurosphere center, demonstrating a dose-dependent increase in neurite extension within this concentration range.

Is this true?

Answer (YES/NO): NO